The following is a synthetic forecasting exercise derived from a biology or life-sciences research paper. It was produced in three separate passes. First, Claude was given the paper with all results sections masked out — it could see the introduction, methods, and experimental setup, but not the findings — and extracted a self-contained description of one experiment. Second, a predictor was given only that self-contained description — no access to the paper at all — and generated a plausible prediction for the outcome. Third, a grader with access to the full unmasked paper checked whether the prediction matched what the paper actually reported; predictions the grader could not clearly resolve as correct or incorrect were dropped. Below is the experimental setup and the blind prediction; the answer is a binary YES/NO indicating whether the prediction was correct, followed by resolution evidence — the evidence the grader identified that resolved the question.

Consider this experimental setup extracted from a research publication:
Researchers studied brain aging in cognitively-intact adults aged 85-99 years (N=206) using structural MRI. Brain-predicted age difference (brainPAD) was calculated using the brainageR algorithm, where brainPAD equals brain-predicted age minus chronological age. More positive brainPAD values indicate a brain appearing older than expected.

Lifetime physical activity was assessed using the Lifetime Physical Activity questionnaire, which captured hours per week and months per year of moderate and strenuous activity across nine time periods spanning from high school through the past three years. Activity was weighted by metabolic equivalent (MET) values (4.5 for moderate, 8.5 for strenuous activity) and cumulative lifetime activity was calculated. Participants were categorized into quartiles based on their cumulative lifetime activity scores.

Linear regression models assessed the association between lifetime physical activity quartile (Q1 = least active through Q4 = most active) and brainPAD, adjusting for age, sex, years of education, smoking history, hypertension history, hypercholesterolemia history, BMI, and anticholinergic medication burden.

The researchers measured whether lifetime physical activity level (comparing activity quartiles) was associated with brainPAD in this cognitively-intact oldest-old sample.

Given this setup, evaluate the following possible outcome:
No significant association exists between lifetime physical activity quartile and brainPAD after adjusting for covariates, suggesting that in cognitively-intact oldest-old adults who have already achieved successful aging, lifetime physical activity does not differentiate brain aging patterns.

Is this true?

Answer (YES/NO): YES